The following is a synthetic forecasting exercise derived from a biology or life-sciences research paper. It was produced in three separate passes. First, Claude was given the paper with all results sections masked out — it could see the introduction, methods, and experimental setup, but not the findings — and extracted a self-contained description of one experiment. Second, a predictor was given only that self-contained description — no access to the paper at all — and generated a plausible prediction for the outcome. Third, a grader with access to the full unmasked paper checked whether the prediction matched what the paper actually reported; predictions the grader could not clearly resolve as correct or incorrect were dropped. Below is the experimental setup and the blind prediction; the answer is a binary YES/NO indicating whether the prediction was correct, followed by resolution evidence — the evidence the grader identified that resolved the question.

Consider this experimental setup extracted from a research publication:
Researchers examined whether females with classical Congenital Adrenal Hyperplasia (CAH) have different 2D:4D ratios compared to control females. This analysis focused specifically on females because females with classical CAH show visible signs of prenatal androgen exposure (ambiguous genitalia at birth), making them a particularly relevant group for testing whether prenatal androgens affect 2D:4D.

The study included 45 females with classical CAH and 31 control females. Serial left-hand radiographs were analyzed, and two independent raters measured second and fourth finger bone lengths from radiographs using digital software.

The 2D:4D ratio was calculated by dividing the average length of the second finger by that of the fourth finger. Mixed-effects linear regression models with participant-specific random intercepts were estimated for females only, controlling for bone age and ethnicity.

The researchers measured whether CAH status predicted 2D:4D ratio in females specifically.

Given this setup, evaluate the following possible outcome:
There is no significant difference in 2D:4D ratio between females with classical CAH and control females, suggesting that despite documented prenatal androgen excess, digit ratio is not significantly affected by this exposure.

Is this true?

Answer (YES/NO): YES